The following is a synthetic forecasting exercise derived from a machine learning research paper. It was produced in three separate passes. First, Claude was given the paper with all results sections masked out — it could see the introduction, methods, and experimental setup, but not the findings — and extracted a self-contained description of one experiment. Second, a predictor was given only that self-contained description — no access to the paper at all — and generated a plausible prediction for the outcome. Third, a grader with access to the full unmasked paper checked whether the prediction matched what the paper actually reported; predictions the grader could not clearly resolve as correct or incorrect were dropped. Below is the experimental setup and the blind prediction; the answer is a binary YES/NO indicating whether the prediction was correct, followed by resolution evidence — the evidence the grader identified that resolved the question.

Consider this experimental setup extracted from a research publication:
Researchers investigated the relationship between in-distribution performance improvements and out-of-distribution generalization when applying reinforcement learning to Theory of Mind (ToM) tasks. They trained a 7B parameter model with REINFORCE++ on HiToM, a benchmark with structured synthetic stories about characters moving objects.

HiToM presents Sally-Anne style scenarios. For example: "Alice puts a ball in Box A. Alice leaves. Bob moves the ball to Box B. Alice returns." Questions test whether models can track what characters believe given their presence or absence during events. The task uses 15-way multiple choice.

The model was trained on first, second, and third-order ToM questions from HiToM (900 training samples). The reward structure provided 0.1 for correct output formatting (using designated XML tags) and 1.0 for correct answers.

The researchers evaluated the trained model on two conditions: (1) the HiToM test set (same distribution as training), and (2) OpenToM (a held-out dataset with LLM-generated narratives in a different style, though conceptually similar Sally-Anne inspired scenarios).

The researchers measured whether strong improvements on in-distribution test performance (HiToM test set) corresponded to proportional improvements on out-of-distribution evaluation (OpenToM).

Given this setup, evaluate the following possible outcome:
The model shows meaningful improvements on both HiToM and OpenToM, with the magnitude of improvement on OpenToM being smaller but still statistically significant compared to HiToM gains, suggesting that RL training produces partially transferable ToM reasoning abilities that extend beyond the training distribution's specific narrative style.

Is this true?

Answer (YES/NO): NO